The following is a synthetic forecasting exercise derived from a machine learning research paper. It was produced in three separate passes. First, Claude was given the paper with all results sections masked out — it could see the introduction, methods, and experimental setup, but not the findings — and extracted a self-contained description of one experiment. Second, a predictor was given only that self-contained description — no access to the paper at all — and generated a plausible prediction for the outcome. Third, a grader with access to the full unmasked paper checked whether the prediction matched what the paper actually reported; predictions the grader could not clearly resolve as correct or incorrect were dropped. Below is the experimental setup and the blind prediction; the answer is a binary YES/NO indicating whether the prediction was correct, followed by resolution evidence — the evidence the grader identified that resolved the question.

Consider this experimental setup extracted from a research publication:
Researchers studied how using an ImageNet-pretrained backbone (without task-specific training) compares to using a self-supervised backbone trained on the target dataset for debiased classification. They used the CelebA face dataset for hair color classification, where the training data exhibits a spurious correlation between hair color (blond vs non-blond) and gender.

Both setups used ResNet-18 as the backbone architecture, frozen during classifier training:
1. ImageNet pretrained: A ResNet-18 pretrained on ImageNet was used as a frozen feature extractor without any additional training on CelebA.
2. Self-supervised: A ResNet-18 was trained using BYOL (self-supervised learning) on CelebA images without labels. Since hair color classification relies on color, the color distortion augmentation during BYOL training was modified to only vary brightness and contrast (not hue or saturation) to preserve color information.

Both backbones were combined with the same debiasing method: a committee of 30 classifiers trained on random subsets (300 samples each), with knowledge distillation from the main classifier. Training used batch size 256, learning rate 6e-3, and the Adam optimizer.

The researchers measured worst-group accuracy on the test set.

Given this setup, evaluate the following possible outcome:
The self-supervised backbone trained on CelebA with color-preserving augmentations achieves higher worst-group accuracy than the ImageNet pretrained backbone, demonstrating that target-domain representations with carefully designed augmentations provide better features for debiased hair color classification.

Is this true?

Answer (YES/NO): YES